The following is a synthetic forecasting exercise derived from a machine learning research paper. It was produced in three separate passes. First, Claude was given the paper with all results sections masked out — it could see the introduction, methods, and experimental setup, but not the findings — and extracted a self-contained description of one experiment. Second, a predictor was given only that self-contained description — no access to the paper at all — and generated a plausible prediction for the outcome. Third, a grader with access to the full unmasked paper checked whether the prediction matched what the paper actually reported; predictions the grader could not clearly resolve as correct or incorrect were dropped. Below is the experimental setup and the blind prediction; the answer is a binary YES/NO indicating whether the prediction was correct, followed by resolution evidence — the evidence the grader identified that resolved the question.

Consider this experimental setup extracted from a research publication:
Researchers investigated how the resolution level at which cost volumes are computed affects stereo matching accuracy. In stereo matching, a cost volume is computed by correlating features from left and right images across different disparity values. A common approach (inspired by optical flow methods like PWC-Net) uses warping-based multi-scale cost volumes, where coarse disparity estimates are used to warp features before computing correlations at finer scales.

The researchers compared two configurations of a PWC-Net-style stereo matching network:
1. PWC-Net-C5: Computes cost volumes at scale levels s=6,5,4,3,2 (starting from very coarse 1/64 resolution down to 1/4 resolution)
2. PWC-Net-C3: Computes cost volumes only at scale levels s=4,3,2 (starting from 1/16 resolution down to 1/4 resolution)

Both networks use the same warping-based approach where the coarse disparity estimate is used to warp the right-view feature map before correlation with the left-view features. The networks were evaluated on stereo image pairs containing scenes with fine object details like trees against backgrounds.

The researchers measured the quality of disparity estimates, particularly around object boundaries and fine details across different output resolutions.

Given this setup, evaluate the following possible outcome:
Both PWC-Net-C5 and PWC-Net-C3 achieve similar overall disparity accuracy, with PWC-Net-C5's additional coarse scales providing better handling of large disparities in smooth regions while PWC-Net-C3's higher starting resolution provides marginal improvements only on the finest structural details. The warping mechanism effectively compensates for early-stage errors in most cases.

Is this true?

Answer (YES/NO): NO